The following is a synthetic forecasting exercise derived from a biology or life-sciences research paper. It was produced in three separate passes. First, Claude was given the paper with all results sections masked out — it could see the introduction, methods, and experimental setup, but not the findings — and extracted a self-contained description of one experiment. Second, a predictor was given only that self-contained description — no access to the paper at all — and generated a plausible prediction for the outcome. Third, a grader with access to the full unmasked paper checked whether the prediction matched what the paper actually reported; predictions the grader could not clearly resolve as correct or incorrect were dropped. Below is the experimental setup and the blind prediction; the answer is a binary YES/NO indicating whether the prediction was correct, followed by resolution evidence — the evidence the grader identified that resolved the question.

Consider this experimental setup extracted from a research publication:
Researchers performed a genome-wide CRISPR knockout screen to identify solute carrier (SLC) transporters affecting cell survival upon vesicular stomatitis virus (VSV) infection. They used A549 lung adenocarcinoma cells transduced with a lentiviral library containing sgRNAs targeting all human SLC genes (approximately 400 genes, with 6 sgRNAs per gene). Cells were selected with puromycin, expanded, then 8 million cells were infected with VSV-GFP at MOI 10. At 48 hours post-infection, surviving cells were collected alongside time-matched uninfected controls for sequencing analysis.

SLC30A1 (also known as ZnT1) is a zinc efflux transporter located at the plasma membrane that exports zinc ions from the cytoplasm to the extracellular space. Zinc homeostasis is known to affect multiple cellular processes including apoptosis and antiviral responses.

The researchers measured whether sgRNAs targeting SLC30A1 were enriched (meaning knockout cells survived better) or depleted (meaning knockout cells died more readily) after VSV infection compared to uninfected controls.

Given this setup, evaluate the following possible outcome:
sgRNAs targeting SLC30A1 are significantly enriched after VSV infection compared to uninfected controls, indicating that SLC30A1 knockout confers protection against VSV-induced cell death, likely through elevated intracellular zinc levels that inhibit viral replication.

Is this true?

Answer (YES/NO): NO